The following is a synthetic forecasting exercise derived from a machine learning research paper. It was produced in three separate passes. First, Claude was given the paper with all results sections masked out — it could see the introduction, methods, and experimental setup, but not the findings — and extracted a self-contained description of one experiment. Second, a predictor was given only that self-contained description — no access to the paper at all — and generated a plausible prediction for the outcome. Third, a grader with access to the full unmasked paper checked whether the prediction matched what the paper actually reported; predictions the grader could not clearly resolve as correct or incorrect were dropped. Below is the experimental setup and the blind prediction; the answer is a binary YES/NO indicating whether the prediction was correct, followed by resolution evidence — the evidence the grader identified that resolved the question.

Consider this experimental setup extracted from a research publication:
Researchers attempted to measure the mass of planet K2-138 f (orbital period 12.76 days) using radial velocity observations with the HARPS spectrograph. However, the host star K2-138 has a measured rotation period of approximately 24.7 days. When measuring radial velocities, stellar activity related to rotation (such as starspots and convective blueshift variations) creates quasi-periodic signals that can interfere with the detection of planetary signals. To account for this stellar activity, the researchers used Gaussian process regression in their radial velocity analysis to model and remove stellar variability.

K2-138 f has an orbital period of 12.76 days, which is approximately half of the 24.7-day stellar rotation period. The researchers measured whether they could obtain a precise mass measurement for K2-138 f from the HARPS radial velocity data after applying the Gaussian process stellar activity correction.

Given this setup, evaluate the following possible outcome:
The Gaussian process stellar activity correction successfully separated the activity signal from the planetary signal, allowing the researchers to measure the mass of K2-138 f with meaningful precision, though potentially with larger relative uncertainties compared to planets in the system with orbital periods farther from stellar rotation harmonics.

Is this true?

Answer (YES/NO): NO